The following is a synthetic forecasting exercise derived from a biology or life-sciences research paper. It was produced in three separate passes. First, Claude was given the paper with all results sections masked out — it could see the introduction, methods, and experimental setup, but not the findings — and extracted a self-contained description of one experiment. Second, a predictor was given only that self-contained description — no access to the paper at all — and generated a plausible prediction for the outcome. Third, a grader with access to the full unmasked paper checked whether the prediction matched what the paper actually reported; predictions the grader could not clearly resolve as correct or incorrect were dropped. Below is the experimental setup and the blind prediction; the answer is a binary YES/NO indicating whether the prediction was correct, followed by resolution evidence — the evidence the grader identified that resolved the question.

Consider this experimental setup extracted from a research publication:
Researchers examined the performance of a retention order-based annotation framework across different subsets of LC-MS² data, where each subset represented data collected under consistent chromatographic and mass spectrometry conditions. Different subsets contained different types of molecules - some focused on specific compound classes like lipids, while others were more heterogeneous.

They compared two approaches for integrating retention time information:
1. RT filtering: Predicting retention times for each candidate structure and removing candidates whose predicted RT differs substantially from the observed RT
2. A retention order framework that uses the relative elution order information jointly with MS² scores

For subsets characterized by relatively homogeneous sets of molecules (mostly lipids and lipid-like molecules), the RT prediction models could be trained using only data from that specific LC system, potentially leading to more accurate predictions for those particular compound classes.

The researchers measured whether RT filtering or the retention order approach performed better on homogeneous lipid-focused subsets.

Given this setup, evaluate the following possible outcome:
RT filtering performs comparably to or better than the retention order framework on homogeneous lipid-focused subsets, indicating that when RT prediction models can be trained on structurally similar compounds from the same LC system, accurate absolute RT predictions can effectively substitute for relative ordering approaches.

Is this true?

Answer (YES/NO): NO